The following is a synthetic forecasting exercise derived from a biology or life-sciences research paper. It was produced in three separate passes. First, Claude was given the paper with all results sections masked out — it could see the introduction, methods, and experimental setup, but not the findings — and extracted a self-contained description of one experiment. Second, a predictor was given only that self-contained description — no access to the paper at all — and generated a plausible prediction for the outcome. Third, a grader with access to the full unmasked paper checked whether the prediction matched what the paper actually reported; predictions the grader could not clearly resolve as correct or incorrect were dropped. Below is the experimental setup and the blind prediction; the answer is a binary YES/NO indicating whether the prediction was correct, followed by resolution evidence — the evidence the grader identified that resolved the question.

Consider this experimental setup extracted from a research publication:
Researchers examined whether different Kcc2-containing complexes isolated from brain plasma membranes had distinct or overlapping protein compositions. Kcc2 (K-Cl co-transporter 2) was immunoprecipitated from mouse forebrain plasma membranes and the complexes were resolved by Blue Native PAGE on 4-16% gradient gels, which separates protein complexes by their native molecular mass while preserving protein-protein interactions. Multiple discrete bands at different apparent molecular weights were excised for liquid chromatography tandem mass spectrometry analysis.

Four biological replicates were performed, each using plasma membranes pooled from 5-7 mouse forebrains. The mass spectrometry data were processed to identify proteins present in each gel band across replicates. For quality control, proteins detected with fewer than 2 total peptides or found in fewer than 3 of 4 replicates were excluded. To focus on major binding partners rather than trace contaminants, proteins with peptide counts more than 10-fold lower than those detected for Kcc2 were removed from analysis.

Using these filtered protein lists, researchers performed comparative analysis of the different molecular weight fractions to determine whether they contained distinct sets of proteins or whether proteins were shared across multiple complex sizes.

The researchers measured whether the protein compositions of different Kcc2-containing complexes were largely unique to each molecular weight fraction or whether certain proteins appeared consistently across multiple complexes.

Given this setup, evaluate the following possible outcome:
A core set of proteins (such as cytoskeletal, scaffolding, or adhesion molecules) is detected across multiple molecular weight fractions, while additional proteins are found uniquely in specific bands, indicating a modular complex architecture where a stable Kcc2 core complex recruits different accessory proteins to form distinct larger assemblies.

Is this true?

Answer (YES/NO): YES